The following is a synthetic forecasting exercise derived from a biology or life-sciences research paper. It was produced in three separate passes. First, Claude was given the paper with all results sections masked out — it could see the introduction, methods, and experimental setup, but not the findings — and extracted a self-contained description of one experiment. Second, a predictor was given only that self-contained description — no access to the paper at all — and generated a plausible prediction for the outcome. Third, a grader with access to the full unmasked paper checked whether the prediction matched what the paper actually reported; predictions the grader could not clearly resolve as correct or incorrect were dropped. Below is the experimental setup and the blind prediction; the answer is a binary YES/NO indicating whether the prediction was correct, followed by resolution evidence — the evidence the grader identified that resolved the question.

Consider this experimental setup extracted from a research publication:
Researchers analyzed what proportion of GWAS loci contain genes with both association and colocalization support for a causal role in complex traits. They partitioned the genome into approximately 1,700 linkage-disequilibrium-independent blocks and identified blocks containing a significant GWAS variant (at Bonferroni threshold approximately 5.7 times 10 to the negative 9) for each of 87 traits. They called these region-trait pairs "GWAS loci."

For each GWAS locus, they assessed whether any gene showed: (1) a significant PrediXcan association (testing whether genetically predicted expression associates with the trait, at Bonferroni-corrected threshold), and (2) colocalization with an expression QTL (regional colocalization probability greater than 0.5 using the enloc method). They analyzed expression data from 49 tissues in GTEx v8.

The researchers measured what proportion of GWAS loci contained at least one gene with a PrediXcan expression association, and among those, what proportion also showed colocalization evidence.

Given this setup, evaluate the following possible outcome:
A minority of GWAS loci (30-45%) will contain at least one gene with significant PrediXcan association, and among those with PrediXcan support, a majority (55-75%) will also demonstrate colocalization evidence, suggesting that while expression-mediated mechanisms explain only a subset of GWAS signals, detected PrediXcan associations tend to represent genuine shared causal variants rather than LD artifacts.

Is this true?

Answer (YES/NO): NO